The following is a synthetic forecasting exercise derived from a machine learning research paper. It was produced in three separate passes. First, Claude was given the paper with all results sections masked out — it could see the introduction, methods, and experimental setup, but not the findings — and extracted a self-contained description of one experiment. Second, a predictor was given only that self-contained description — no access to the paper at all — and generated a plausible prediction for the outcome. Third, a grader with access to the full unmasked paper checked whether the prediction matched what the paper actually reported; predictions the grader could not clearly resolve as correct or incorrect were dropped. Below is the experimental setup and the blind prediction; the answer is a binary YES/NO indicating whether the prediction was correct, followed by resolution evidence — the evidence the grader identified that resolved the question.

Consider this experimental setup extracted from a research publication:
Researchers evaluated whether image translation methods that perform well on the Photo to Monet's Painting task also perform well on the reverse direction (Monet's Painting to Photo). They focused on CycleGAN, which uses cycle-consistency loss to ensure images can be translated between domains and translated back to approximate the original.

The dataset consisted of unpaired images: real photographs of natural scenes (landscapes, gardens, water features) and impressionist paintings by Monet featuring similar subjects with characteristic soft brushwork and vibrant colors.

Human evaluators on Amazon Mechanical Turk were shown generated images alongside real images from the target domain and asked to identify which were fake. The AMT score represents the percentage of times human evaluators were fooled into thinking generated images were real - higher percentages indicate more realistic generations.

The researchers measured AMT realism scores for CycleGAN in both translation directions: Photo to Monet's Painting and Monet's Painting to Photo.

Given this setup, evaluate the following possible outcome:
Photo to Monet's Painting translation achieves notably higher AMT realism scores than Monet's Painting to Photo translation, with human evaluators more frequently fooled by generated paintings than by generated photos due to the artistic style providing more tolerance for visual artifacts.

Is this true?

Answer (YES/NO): YES